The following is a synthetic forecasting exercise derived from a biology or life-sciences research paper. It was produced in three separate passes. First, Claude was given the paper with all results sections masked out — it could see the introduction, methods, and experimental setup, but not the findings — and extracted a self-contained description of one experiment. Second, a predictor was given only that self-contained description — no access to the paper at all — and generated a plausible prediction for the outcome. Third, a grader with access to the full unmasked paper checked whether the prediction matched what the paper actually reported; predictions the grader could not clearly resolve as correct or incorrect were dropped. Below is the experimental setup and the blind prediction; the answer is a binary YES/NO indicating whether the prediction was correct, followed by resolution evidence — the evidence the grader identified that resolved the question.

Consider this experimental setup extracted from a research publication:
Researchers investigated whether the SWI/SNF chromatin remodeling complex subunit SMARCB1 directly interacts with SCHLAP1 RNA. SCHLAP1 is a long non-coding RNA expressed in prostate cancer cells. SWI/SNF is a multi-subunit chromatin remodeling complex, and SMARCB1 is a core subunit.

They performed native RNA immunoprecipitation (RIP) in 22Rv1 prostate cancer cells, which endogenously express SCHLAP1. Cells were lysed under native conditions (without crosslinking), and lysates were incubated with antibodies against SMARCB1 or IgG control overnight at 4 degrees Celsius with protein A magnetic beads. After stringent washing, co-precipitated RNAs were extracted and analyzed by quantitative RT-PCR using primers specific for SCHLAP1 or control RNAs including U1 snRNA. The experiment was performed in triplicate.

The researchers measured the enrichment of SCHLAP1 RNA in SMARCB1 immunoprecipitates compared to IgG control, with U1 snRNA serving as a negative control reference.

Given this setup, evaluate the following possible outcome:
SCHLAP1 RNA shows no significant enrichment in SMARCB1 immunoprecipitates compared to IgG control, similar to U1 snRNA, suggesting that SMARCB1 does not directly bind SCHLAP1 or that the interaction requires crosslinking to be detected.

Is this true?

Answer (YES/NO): NO